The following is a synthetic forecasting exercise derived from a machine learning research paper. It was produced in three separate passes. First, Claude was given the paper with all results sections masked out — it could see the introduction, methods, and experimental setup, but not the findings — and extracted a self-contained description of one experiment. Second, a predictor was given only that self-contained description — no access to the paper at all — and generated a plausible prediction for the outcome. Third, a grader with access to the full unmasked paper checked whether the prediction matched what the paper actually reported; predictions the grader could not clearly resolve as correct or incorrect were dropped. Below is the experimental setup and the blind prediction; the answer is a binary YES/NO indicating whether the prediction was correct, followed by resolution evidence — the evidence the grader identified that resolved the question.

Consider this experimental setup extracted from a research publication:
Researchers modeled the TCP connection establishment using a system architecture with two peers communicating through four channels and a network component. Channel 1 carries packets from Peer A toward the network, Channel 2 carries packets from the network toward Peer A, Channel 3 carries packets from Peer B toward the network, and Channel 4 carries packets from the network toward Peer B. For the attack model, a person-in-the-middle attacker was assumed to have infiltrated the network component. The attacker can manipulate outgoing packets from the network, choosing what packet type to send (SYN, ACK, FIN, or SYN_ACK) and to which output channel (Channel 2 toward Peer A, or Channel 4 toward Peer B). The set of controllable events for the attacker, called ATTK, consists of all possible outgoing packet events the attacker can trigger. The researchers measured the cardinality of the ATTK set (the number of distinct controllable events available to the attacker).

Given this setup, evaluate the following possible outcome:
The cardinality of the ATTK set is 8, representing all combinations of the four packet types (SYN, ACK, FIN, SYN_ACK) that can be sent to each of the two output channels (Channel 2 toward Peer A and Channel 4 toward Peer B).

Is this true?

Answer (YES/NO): YES